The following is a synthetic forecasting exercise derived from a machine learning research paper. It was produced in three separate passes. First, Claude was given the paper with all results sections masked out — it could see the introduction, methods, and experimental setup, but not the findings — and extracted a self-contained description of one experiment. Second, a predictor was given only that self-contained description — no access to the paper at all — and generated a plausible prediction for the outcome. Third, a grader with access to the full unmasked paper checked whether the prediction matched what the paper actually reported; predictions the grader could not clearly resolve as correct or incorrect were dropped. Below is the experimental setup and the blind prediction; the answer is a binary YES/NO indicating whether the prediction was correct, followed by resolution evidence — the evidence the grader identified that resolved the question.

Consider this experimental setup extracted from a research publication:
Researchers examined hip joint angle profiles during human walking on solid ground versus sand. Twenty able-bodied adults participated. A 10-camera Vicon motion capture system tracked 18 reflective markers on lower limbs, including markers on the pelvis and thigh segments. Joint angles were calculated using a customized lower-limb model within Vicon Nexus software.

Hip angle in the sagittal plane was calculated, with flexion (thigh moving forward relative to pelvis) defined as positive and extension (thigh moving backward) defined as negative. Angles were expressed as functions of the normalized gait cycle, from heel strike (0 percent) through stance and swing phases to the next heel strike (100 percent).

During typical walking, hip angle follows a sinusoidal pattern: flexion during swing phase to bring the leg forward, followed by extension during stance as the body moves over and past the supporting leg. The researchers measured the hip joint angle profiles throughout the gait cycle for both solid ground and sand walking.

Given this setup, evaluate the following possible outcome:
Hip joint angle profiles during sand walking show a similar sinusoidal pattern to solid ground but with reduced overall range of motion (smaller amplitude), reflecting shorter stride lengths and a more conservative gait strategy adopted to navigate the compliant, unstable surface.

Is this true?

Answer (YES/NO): NO